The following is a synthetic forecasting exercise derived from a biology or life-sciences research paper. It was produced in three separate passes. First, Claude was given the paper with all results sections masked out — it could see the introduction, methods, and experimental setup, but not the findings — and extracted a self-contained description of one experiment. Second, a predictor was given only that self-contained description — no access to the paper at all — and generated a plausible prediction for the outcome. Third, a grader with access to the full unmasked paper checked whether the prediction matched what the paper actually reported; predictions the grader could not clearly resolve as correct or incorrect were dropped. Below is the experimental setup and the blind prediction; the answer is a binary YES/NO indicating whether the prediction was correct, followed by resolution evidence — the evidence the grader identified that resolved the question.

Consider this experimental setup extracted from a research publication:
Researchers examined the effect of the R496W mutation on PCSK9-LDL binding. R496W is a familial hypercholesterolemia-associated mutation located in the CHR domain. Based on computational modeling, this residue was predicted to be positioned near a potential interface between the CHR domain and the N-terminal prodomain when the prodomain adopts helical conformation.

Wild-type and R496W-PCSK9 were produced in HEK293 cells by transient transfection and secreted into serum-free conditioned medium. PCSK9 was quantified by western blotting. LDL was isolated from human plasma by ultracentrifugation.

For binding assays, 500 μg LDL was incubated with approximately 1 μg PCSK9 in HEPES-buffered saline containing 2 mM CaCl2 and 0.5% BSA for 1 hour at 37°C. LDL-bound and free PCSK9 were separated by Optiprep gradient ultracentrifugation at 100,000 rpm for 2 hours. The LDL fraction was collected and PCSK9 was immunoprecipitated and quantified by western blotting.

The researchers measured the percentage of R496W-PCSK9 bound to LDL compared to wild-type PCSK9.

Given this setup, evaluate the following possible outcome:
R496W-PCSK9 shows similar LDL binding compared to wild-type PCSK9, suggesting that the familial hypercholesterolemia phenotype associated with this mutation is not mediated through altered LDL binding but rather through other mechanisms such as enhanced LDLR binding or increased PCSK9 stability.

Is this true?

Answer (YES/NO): NO